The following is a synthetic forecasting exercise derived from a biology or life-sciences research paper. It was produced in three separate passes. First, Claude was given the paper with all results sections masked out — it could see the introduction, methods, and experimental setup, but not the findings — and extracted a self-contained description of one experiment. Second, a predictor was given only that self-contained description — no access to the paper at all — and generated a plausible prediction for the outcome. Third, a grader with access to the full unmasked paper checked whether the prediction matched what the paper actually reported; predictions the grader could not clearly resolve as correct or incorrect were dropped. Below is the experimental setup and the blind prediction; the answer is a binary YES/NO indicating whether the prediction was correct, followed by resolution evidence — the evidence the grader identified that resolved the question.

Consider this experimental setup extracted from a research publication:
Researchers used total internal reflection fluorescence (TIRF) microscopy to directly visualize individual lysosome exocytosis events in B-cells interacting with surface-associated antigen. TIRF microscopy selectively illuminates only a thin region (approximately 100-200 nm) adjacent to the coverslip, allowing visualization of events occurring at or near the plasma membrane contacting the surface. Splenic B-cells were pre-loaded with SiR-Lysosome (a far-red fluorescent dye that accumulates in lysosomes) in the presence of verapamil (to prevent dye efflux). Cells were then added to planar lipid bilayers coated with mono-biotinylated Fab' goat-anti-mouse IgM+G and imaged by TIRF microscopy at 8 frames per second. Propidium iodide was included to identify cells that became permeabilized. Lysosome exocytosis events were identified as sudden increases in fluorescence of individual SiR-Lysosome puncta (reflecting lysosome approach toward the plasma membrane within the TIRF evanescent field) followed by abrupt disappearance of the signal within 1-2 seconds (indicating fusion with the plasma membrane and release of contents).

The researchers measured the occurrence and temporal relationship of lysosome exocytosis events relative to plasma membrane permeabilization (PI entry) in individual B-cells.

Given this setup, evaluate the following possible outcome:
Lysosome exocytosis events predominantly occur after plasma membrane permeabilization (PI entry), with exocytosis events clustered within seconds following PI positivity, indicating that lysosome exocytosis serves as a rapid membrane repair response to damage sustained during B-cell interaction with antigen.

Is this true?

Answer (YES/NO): NO